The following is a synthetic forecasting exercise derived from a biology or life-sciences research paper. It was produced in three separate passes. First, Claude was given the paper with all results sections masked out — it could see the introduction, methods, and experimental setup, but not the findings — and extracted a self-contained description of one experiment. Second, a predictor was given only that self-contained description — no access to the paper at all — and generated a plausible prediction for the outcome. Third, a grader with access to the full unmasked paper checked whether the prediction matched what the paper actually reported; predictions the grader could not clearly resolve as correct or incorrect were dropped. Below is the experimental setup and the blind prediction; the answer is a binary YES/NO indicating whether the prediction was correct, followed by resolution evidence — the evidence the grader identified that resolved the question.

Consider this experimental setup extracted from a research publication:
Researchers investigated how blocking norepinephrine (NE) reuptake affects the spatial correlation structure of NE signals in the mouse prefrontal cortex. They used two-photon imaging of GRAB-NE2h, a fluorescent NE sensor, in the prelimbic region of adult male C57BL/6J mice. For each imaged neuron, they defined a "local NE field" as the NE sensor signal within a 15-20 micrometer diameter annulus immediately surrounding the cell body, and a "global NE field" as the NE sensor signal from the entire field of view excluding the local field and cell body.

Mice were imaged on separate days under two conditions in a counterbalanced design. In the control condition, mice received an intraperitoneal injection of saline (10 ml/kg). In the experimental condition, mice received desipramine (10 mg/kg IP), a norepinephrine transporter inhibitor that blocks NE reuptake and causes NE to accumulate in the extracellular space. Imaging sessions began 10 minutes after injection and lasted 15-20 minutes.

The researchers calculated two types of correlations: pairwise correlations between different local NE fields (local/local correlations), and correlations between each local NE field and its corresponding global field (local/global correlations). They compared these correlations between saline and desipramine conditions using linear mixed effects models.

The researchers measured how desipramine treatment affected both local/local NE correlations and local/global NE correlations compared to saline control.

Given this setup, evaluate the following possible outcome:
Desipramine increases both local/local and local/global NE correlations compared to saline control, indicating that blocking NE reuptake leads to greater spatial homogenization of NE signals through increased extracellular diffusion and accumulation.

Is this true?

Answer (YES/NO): NO